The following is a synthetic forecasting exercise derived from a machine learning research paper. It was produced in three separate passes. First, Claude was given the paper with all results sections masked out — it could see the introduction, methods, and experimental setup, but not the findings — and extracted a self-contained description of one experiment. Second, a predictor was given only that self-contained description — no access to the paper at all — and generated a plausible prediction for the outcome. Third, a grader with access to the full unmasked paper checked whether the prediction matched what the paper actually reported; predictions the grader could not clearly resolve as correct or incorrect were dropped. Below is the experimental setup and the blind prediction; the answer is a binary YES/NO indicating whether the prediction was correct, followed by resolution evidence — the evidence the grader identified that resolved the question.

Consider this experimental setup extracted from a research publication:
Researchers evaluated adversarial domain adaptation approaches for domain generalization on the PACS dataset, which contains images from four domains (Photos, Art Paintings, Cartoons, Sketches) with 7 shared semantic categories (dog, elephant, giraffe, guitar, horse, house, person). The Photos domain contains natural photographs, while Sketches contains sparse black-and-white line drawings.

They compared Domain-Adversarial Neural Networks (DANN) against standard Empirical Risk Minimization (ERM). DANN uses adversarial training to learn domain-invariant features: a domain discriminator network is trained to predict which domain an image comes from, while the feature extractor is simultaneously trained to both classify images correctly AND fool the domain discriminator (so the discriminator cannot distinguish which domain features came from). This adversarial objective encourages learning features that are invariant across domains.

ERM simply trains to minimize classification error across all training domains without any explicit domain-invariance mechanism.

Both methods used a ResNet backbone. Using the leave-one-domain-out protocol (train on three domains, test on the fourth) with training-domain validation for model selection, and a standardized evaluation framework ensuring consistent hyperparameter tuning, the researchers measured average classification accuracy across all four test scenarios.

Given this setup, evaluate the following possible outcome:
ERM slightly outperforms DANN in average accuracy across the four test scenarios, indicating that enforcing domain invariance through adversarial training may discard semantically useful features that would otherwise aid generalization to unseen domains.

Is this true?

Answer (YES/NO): YES